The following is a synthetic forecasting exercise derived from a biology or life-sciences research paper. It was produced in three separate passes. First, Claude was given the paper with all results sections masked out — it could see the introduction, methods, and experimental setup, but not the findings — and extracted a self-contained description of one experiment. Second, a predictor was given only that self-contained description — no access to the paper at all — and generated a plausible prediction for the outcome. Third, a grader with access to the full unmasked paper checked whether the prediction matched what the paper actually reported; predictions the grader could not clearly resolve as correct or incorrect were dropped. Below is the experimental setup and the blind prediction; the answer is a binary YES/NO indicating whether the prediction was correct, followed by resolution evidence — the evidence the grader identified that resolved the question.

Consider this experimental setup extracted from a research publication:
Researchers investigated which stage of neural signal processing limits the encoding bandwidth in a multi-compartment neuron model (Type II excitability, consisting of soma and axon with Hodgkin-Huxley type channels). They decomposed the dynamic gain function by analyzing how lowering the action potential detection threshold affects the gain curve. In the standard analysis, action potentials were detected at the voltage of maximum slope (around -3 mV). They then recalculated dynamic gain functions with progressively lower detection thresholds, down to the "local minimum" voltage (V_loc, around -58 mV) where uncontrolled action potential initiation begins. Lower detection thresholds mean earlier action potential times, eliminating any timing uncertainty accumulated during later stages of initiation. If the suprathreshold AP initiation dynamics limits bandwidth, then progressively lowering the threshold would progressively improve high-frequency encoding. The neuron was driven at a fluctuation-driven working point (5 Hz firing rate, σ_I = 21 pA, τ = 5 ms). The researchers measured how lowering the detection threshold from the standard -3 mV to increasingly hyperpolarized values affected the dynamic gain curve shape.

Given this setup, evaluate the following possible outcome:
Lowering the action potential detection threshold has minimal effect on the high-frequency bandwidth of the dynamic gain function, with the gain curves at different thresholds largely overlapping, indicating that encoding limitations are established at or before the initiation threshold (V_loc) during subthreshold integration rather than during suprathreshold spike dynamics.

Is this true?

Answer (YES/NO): YES